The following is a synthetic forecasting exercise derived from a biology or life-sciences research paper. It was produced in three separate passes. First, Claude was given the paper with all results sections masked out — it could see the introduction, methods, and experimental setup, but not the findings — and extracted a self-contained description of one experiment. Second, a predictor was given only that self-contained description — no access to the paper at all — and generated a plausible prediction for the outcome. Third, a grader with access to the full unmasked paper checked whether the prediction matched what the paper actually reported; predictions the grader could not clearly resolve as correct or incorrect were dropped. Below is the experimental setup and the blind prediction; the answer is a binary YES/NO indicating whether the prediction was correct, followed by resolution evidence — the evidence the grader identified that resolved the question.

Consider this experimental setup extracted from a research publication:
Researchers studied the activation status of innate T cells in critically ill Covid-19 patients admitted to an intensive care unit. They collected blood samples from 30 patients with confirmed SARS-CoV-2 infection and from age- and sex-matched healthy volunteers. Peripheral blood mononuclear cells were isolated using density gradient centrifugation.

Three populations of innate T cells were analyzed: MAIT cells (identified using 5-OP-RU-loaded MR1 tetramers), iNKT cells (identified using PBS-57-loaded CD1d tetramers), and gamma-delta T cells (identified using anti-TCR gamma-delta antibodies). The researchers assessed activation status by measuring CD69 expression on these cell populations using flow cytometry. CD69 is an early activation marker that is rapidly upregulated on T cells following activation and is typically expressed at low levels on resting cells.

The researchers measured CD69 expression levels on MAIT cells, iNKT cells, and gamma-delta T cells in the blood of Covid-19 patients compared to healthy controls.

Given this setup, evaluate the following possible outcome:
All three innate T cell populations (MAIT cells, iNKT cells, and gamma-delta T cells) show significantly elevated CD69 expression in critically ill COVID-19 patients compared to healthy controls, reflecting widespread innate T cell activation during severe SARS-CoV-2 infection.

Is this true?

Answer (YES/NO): YES